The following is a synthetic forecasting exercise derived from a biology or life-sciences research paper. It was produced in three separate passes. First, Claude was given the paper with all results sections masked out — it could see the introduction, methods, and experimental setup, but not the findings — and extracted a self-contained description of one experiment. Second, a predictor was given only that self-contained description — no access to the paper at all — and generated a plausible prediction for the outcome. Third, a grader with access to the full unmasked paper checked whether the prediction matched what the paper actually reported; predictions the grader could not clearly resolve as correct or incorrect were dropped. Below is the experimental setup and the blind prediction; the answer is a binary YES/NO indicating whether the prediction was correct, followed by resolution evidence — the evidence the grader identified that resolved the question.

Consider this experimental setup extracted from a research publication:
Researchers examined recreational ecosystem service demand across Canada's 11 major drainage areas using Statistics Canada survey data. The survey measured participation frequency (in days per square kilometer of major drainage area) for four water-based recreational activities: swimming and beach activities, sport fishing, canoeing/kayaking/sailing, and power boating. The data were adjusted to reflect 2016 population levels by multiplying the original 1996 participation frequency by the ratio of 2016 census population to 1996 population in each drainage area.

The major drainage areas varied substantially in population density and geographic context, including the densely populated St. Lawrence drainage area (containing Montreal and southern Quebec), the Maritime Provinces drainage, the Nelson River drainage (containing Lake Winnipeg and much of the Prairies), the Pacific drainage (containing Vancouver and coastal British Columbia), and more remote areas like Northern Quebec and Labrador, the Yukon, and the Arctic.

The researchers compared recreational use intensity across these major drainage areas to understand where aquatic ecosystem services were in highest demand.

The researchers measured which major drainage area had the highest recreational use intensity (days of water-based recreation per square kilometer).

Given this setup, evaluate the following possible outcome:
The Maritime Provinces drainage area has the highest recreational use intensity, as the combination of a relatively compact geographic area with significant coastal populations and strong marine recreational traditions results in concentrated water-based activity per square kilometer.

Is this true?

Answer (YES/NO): NO